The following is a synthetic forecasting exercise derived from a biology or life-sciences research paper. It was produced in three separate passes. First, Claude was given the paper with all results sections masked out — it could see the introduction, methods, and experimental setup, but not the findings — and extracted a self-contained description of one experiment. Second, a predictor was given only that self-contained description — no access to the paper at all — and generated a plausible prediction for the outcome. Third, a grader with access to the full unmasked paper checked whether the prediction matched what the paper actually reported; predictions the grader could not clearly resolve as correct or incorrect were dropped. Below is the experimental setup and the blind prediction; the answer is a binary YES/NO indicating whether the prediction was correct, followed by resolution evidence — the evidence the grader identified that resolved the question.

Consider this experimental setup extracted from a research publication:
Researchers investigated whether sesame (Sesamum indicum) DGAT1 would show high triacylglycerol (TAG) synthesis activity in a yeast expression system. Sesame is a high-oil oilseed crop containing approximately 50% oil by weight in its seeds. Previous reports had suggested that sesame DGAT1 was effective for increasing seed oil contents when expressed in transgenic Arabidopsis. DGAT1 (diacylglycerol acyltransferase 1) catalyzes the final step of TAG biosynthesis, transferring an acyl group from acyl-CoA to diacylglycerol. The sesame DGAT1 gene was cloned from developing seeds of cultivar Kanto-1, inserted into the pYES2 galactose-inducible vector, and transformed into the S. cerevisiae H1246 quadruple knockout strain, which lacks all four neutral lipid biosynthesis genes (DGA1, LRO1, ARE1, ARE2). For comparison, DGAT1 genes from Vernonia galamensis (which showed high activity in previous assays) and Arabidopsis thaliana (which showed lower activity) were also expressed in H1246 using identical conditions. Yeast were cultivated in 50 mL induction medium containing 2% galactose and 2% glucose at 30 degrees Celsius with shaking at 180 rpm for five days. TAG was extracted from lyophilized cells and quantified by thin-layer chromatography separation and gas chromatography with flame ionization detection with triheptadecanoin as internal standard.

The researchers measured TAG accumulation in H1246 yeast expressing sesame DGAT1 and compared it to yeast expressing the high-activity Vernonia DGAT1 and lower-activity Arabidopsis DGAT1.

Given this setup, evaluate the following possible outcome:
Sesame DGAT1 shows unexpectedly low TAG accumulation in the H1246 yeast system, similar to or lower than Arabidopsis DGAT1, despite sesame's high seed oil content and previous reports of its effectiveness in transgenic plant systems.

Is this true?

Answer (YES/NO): NO